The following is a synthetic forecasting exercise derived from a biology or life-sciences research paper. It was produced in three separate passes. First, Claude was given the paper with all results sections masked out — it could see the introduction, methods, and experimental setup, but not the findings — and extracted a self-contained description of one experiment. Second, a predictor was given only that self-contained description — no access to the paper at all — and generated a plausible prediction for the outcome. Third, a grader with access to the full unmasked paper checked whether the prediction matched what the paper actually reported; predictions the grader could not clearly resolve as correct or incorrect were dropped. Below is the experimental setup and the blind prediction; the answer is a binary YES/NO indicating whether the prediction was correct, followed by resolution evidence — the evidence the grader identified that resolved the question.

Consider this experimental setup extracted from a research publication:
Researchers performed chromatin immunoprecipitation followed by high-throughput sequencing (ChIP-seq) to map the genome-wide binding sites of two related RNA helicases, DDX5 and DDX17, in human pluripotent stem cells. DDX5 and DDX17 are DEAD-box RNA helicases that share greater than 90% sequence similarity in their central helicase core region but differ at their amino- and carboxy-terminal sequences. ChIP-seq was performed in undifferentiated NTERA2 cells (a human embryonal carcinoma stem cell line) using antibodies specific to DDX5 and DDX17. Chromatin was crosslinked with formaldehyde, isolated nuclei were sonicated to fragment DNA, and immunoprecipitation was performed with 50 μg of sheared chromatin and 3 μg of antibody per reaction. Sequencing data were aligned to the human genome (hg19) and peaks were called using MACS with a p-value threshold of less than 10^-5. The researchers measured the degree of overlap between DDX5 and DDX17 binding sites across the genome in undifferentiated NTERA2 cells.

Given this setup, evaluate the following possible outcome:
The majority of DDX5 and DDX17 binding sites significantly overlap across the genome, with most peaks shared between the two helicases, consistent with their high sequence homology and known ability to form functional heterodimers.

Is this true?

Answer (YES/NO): NO